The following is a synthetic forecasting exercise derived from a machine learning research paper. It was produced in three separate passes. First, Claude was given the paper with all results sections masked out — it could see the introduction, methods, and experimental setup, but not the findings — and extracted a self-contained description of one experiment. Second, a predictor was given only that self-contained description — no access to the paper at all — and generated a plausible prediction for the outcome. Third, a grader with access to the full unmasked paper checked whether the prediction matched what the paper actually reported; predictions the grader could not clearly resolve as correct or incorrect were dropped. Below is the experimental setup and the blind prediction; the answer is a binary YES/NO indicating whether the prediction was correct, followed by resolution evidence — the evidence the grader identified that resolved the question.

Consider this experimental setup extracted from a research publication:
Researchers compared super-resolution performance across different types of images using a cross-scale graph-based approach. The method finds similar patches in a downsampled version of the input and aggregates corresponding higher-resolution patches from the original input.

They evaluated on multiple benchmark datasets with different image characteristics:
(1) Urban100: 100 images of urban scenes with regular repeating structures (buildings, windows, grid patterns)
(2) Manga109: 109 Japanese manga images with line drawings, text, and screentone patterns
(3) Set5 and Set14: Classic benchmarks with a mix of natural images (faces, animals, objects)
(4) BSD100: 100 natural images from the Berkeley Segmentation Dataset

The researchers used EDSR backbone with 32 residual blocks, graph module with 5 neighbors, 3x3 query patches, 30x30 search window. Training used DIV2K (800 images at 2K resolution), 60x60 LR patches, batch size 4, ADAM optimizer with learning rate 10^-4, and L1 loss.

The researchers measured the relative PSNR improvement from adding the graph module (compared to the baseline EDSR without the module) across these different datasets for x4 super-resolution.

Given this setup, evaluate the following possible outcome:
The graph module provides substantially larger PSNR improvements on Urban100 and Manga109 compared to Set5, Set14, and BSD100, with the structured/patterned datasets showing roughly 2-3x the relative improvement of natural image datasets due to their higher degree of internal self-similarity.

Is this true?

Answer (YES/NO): YES